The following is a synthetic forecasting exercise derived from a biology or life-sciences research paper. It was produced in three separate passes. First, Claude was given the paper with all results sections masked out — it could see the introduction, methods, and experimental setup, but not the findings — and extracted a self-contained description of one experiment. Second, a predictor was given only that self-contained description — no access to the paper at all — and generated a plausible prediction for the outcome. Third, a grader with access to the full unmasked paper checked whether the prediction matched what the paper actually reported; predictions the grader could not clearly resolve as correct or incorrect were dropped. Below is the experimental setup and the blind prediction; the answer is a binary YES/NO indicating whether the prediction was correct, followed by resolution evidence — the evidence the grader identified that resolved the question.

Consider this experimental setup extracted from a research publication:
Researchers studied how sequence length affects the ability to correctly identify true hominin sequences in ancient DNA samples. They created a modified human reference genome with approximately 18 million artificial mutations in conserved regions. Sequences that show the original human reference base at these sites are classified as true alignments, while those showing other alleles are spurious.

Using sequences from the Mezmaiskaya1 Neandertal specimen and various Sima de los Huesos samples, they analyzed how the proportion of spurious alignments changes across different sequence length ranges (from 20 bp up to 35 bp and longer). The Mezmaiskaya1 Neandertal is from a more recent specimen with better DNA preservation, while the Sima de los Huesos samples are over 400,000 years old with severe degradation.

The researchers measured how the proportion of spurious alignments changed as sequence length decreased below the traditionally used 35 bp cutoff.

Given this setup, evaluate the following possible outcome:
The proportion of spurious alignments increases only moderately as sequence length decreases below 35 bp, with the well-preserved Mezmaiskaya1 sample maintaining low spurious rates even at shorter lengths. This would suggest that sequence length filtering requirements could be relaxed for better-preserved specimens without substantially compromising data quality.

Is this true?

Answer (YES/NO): YES